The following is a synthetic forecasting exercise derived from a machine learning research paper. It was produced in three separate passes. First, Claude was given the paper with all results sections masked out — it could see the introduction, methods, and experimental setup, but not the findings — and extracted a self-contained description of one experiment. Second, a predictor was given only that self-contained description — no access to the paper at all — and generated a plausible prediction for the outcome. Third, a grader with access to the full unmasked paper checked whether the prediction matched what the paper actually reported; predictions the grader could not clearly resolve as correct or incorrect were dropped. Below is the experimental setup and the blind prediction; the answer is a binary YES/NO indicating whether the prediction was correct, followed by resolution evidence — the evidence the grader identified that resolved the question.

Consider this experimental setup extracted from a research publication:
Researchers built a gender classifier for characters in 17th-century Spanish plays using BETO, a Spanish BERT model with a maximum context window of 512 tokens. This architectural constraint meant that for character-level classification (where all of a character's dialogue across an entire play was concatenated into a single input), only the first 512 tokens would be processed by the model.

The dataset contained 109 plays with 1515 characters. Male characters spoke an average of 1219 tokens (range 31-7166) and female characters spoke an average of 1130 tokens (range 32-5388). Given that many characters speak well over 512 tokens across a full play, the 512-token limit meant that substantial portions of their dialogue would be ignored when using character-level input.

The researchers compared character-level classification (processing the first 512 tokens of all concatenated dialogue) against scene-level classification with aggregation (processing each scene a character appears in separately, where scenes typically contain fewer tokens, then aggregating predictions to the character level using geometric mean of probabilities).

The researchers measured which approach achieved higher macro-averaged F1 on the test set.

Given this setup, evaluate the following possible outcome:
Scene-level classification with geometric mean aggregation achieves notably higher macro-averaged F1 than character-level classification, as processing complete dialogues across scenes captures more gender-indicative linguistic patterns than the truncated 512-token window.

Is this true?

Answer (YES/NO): NO